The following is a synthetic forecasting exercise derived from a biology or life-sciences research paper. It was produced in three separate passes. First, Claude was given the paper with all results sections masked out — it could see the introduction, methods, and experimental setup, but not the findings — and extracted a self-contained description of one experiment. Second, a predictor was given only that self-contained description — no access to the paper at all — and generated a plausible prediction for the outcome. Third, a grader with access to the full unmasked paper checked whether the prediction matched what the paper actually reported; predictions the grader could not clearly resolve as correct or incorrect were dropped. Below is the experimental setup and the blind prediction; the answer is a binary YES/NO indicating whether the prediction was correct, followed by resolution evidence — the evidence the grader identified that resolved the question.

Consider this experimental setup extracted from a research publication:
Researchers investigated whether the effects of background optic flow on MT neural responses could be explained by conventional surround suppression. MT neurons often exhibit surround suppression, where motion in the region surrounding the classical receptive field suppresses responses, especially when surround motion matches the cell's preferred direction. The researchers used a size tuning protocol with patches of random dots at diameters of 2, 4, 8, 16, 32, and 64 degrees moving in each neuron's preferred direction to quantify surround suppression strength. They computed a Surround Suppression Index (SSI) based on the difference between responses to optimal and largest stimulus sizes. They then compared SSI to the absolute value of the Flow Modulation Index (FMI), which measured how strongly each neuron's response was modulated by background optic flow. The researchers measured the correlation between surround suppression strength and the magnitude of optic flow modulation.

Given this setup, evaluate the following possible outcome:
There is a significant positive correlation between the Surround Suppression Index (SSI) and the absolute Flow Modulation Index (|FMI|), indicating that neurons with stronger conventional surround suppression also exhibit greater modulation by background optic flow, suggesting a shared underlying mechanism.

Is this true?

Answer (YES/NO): NO